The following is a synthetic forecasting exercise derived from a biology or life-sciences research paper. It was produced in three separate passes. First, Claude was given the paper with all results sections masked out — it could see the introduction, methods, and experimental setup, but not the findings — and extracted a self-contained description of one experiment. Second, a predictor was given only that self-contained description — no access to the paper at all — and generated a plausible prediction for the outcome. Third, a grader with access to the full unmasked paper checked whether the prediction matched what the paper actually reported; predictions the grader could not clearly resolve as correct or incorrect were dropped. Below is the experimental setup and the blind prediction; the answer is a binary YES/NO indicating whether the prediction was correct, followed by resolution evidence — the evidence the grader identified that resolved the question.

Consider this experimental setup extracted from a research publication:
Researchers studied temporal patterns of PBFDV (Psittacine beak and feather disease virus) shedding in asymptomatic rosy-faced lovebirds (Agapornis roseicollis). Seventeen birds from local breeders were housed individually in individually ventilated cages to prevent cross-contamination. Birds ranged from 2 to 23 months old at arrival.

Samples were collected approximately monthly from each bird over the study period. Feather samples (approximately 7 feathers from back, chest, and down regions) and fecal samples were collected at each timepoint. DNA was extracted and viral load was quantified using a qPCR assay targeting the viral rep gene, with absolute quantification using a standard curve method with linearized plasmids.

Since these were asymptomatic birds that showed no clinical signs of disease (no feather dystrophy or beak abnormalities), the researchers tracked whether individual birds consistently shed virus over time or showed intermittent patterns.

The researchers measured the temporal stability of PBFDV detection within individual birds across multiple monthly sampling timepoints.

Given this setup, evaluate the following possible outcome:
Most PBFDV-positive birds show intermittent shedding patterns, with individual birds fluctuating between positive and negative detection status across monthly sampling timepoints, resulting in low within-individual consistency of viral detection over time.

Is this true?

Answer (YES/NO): YES